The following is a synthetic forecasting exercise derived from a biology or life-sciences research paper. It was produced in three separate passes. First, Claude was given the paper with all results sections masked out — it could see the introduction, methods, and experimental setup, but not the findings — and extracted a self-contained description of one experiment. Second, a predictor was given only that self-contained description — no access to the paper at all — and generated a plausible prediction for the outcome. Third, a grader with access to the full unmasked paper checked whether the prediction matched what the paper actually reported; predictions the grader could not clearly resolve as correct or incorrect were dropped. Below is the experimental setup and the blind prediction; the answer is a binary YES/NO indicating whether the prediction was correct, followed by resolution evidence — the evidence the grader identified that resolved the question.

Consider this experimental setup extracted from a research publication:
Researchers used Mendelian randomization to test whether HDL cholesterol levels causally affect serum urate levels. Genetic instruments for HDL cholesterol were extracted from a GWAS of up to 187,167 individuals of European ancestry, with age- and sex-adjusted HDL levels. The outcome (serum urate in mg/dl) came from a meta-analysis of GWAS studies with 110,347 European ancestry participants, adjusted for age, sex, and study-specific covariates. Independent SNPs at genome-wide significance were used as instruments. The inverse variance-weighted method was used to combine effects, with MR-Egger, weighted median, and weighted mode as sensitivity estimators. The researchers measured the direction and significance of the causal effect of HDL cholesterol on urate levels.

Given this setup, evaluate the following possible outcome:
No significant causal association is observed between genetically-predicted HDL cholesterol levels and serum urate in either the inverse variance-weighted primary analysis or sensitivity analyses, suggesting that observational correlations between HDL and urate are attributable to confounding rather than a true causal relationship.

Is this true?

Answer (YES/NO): NO